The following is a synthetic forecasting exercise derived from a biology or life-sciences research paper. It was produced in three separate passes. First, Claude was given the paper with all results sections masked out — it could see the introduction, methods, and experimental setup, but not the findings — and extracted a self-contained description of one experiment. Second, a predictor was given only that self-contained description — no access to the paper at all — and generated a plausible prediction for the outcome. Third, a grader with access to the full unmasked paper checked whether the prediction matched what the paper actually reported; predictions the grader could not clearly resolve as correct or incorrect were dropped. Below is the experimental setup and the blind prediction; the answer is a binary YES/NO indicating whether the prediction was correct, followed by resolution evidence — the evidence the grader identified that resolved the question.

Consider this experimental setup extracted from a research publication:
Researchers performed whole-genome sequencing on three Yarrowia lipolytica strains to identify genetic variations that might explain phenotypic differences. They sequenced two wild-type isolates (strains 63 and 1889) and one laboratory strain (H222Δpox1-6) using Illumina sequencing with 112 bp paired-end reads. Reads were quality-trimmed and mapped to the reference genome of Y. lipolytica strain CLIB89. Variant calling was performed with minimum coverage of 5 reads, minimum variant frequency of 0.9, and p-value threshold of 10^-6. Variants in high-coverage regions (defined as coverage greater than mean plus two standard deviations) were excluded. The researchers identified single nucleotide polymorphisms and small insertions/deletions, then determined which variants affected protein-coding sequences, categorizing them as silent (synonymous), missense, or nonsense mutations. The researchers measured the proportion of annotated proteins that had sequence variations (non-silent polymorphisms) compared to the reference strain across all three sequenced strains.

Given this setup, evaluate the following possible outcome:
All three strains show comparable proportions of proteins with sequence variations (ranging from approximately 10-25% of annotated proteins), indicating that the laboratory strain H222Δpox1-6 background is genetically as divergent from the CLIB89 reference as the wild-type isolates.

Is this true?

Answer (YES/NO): NO